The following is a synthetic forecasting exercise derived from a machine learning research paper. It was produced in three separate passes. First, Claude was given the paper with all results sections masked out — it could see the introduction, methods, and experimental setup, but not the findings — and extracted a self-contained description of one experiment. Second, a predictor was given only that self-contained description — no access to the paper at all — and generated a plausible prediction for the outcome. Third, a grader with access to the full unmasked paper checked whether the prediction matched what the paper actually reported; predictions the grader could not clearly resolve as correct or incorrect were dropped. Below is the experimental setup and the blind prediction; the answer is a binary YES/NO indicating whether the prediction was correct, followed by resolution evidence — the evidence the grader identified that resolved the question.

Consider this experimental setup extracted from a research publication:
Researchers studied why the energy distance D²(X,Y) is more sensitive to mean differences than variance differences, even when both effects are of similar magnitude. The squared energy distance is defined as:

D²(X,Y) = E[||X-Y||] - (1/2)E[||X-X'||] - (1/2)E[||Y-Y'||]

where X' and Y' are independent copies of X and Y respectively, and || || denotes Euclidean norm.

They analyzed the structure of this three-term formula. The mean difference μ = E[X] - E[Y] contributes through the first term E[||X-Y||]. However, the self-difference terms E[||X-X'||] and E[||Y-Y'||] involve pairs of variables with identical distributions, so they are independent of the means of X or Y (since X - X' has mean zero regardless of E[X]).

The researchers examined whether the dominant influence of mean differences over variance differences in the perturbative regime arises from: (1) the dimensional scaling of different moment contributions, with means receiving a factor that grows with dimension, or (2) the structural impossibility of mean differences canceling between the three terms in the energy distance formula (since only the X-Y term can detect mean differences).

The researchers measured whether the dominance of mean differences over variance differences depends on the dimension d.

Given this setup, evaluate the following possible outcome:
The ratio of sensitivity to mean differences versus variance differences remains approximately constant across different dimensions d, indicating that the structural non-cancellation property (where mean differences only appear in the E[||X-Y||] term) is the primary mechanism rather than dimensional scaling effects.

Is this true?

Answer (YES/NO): YES